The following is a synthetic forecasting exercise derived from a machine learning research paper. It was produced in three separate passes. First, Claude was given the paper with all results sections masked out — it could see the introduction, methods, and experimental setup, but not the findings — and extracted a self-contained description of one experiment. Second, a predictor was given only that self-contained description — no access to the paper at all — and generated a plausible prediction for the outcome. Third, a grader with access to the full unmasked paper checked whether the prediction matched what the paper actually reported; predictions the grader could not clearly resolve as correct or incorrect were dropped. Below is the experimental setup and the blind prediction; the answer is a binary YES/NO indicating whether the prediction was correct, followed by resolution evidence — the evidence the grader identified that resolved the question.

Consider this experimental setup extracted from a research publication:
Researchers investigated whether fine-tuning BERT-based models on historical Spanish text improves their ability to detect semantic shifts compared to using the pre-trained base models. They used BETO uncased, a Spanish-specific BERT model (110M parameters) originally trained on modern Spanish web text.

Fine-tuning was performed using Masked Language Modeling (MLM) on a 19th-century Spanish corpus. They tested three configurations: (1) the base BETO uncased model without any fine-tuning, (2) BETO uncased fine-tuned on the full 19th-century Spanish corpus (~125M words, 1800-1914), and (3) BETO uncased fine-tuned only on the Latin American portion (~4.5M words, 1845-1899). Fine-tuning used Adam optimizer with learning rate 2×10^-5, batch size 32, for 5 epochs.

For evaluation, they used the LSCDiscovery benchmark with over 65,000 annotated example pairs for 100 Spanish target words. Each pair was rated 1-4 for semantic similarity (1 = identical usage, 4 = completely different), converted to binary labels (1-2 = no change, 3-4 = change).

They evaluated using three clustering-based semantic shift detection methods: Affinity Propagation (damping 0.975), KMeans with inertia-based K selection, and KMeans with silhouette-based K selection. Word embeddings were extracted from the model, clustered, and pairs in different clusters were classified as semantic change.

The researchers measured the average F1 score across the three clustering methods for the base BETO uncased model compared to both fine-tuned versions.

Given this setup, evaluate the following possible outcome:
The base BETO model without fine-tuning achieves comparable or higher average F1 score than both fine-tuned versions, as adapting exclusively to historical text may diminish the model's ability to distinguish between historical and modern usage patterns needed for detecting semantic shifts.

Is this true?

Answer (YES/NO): YES